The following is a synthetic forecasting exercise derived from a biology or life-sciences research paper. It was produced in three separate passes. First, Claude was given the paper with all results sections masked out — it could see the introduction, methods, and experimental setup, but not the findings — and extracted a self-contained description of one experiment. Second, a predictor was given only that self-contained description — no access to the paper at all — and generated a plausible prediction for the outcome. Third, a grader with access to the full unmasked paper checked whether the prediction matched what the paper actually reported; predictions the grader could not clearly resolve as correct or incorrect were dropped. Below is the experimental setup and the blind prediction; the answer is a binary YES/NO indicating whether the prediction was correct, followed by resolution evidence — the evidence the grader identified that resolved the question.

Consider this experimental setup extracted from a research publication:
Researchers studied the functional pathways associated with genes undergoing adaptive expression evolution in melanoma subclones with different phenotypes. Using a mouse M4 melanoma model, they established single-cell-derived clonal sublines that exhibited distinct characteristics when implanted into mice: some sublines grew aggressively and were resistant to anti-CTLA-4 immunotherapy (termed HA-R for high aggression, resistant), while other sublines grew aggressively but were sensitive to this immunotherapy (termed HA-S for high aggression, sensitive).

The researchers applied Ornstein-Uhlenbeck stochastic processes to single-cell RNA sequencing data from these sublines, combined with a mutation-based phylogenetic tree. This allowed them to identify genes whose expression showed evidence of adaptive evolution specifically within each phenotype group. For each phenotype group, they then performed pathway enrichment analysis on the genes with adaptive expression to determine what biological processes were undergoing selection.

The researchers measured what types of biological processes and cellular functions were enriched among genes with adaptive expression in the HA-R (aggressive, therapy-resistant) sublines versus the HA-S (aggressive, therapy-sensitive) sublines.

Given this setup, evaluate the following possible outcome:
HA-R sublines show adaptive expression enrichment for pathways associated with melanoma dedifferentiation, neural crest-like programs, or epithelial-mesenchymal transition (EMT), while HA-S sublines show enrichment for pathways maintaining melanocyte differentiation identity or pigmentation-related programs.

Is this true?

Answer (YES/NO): NO